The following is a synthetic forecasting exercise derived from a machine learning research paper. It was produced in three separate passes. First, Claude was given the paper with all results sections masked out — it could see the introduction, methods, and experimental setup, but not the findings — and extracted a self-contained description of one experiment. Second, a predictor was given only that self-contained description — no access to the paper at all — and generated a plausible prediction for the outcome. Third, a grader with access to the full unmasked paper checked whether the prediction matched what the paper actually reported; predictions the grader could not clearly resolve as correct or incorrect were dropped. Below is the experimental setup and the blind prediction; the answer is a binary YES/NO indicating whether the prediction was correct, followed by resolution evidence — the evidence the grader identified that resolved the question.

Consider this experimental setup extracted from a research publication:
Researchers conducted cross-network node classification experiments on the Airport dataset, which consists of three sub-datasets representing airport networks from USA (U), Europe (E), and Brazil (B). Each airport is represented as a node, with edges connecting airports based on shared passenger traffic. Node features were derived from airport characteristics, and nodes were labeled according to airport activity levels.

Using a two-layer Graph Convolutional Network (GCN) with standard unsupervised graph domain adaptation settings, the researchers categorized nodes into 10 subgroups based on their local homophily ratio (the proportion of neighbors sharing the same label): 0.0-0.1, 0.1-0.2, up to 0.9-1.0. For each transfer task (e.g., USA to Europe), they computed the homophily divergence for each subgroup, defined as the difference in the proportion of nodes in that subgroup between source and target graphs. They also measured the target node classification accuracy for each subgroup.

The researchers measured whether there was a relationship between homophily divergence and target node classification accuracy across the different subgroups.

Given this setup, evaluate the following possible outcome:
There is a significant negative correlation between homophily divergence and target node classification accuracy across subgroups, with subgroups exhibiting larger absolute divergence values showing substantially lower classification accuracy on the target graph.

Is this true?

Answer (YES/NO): YES